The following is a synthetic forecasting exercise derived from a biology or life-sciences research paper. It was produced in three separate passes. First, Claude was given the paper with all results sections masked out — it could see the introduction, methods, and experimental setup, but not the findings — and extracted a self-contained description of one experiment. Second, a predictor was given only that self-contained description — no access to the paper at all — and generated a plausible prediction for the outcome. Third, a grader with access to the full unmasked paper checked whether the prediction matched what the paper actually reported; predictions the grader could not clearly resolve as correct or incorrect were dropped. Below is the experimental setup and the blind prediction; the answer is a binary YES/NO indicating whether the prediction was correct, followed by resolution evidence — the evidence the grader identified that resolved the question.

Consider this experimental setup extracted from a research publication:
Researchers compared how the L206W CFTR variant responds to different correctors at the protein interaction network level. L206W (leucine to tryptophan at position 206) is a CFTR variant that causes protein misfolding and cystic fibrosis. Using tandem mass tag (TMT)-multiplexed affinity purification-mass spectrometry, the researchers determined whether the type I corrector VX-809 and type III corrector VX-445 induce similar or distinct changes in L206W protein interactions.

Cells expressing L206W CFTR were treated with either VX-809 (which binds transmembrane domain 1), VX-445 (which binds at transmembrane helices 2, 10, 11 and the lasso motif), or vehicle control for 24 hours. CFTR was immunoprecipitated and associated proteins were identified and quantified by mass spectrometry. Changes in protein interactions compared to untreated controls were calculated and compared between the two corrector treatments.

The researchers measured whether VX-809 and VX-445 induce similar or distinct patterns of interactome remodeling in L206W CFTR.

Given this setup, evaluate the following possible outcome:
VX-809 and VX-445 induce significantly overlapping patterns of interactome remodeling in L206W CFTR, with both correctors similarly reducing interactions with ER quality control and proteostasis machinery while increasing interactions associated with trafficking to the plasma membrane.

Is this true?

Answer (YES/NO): NO